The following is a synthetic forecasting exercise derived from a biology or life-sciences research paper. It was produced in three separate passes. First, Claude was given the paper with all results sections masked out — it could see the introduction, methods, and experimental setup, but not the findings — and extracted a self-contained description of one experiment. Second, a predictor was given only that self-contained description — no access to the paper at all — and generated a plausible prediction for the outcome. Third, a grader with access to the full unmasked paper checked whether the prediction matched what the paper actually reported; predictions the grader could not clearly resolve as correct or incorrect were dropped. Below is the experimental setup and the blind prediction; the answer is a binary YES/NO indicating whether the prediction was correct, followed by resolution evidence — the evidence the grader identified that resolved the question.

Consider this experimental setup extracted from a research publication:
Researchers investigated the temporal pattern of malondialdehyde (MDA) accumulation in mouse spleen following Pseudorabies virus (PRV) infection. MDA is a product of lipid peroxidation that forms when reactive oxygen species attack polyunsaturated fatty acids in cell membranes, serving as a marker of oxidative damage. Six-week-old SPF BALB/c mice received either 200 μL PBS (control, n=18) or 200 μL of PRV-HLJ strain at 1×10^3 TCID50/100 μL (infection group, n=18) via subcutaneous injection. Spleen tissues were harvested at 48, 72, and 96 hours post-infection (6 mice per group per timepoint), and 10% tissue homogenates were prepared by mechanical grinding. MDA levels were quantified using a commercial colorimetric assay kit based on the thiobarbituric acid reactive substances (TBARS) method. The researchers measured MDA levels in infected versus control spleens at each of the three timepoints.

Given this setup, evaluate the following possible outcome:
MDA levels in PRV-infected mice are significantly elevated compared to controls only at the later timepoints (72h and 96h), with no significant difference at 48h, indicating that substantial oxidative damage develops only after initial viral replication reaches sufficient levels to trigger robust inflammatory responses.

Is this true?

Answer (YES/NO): NO